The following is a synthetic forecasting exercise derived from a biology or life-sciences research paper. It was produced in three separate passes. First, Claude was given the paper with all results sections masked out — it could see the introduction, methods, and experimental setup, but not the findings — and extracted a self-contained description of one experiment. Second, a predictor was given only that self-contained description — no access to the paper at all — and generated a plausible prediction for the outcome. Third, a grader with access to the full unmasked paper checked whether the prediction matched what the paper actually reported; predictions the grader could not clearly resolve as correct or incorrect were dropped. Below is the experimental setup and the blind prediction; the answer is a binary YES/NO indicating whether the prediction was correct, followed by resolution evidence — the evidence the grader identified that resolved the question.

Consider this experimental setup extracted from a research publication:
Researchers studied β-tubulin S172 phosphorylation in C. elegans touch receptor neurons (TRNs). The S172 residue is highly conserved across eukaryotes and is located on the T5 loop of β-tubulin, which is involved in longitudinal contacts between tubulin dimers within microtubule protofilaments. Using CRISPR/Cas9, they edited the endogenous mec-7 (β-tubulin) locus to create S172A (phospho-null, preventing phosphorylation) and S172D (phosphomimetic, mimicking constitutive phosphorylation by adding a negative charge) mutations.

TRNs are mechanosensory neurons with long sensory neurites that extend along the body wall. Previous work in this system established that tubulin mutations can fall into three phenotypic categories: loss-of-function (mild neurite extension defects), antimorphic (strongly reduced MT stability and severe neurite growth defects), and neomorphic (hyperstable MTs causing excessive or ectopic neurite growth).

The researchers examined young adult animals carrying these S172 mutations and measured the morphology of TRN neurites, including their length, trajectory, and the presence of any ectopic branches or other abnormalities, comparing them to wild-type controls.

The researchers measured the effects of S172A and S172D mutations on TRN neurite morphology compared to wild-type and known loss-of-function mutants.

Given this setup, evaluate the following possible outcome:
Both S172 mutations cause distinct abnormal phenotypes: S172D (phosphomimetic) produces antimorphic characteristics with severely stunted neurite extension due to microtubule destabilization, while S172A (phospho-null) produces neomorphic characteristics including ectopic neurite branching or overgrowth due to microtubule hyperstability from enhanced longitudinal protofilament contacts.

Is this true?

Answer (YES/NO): YES